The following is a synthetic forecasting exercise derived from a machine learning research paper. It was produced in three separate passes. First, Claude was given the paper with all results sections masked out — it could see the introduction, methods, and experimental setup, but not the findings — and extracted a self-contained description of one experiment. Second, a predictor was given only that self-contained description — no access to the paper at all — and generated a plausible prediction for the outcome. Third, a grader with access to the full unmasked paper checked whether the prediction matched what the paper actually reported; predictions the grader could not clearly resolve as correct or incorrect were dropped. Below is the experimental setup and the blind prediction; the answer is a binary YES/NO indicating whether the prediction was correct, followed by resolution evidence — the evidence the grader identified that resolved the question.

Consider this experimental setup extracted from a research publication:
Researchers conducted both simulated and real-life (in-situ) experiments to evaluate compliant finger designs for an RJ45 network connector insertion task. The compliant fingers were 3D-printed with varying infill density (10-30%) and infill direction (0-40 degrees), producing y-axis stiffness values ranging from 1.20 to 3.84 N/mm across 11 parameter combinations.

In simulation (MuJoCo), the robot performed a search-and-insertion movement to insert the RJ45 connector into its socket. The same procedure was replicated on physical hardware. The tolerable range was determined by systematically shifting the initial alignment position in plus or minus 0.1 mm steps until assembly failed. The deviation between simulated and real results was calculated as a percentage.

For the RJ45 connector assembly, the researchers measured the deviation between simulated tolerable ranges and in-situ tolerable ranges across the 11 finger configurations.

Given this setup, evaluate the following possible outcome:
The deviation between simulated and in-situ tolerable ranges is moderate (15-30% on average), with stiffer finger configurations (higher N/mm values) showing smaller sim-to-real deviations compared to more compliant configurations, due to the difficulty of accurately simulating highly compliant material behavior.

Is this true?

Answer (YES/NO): NO